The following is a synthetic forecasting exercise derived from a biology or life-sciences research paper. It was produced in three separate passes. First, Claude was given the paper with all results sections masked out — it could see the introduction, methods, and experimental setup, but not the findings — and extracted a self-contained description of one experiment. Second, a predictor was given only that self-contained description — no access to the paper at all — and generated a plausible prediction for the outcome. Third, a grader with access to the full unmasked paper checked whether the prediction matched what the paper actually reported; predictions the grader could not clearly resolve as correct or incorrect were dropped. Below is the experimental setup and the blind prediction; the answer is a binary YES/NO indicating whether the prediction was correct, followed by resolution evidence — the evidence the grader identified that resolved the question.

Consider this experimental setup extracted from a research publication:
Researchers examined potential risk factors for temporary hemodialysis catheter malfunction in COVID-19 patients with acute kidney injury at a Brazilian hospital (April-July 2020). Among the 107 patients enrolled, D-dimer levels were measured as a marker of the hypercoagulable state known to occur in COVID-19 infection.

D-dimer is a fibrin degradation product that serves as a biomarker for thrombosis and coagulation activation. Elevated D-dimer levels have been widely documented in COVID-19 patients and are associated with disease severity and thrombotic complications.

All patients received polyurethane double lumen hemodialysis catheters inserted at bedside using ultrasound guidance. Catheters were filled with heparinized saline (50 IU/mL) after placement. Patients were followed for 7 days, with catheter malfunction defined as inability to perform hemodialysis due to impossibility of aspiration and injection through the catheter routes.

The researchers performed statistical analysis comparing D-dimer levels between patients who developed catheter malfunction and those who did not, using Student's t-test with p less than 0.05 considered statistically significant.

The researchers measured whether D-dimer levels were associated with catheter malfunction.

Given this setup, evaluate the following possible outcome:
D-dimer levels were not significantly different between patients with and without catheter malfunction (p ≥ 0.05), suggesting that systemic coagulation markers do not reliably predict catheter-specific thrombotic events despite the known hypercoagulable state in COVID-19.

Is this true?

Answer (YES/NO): YES